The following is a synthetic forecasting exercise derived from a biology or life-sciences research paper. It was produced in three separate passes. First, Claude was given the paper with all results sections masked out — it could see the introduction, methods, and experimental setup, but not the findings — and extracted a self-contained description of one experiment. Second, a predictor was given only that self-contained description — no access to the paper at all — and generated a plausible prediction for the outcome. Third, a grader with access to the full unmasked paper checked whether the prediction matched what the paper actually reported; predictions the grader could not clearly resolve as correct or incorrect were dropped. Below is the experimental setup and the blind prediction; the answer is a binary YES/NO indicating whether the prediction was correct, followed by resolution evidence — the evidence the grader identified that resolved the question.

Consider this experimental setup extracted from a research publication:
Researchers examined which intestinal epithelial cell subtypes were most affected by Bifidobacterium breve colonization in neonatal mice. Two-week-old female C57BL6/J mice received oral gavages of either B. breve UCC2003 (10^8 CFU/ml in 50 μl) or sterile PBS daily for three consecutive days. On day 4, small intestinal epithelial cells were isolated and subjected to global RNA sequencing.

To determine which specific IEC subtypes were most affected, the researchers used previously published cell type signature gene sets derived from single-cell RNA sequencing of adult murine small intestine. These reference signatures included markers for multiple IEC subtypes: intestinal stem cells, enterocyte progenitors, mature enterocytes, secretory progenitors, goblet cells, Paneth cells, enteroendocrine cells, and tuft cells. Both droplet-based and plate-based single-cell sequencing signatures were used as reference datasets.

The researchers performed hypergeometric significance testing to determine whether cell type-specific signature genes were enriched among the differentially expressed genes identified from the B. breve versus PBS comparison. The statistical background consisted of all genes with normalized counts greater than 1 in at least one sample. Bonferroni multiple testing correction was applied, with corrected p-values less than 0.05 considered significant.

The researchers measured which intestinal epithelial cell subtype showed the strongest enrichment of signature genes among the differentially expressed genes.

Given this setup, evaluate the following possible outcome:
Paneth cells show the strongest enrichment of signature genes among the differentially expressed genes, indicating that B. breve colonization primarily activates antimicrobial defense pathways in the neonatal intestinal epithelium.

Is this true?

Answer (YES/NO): NO